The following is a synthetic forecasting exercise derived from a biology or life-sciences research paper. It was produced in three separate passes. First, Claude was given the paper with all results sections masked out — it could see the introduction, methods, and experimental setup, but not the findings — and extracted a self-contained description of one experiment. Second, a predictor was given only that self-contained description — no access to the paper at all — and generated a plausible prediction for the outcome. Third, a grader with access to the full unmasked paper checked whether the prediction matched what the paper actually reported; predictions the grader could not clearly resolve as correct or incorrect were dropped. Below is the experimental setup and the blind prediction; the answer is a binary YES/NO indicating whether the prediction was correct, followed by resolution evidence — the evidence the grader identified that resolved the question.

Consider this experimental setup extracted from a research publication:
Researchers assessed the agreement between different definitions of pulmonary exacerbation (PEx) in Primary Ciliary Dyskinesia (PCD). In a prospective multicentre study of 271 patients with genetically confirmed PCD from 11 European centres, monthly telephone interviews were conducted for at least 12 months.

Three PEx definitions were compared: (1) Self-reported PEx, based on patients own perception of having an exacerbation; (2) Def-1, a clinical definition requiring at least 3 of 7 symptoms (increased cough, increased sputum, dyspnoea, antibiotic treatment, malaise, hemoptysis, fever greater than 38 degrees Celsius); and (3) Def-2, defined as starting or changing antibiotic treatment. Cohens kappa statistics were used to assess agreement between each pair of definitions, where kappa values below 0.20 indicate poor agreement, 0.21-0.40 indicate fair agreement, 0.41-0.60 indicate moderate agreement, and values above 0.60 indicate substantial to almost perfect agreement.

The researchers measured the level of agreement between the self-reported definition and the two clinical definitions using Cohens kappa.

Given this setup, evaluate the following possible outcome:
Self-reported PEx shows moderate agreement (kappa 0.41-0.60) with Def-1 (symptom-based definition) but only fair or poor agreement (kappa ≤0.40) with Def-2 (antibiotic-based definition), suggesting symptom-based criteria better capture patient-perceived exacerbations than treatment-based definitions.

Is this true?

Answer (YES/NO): NO